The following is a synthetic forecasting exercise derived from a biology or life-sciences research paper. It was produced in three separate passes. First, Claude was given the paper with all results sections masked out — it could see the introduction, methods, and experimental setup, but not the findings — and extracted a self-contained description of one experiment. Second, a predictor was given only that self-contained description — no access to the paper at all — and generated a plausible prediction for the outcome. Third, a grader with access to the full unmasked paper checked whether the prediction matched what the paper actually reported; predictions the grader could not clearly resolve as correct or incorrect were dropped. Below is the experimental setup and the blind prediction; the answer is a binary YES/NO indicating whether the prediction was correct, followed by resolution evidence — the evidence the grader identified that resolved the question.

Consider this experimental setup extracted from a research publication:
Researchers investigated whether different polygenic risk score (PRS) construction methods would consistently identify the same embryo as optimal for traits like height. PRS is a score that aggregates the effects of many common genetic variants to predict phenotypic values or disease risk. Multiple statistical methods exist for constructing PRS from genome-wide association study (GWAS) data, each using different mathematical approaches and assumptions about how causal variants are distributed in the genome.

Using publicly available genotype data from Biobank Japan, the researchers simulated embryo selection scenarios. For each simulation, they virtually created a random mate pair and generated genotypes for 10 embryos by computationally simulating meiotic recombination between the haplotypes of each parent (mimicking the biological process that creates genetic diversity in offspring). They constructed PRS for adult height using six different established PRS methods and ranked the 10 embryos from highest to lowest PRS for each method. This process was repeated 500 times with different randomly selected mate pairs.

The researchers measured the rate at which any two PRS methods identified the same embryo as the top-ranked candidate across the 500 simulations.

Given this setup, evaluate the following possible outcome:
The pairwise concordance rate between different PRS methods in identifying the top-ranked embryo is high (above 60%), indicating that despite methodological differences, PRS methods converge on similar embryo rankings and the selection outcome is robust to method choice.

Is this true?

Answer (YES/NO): NO